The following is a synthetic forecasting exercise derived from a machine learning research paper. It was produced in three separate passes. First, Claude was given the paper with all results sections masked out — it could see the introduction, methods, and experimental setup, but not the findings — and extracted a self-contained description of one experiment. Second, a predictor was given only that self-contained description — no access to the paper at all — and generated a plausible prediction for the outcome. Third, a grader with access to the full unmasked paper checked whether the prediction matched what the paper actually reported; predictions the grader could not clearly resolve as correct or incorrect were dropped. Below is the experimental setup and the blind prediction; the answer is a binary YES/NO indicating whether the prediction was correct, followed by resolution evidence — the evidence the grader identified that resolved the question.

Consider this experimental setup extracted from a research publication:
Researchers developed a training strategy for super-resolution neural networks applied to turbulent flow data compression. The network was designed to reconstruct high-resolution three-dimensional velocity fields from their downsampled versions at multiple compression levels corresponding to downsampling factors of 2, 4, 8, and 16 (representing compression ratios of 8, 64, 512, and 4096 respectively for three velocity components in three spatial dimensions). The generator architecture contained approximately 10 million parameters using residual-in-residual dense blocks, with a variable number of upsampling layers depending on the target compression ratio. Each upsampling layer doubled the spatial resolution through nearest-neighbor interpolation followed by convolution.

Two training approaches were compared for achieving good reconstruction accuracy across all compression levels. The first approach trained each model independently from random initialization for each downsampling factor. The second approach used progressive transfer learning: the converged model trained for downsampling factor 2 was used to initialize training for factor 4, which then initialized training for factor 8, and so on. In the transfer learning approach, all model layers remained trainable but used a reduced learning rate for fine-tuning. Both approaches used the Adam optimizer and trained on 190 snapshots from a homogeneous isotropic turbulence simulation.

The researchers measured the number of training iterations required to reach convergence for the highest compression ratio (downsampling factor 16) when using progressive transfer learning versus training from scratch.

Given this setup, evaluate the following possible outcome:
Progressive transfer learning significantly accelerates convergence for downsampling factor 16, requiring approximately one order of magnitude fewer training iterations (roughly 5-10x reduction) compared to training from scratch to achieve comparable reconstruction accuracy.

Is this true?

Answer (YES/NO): NO